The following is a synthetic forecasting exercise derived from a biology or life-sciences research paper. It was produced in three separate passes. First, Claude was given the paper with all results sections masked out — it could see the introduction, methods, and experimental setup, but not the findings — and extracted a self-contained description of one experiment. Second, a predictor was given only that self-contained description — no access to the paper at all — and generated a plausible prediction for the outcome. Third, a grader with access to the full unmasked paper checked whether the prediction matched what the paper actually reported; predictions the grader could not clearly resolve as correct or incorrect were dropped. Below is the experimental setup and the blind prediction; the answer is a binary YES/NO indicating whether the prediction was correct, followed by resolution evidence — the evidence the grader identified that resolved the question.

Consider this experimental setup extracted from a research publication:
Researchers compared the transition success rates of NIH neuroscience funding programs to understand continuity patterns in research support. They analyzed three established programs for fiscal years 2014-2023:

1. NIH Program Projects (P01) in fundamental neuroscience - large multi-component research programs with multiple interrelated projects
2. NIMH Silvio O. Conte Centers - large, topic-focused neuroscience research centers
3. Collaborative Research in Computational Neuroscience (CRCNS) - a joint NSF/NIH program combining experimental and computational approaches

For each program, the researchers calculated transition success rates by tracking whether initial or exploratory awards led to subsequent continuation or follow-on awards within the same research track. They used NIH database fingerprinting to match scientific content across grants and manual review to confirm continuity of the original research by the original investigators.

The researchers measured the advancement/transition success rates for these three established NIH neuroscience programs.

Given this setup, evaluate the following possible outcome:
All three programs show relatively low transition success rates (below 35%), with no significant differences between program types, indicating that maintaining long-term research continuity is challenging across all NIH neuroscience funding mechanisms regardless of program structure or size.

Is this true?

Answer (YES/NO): NO